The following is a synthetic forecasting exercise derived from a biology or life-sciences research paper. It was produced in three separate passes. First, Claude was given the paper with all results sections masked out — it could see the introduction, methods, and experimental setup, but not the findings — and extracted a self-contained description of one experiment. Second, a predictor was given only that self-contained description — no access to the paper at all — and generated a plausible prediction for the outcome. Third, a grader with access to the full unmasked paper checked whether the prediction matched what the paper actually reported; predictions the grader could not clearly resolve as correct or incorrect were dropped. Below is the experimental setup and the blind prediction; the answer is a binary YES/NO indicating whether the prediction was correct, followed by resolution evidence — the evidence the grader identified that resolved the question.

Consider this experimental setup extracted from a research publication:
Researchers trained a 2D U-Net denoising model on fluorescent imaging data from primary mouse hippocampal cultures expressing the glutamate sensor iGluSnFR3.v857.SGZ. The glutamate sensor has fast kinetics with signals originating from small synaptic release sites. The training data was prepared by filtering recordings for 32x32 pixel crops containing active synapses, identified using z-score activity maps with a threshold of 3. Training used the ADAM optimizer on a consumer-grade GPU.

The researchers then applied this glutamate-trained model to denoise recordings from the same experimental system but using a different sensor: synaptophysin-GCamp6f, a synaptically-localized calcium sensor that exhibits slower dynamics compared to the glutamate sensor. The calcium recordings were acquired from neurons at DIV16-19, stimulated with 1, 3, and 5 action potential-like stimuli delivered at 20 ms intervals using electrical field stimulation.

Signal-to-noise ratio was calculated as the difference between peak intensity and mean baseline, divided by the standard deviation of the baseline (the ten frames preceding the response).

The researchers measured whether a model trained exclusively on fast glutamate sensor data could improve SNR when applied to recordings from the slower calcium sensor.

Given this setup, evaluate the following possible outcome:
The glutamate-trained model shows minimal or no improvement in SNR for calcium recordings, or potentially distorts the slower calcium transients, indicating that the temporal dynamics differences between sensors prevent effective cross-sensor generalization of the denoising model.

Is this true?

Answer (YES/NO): NO